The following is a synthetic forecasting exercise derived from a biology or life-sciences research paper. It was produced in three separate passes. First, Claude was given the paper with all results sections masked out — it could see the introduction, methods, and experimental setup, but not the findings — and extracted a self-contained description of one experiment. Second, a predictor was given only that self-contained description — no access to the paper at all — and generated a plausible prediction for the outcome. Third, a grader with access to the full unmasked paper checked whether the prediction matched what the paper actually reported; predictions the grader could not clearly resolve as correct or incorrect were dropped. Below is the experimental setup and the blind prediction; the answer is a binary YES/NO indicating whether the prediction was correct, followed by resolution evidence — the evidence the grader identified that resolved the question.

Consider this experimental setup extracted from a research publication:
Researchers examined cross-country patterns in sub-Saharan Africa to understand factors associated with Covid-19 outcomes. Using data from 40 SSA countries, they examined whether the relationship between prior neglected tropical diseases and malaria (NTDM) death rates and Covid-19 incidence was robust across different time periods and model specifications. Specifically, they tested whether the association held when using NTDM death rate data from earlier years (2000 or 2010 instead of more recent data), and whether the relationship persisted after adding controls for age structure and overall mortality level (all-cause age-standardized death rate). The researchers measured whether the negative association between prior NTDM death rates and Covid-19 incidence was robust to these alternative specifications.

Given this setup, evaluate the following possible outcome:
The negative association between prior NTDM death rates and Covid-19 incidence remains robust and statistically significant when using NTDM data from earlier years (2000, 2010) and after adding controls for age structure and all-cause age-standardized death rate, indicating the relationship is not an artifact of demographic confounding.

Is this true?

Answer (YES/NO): YES